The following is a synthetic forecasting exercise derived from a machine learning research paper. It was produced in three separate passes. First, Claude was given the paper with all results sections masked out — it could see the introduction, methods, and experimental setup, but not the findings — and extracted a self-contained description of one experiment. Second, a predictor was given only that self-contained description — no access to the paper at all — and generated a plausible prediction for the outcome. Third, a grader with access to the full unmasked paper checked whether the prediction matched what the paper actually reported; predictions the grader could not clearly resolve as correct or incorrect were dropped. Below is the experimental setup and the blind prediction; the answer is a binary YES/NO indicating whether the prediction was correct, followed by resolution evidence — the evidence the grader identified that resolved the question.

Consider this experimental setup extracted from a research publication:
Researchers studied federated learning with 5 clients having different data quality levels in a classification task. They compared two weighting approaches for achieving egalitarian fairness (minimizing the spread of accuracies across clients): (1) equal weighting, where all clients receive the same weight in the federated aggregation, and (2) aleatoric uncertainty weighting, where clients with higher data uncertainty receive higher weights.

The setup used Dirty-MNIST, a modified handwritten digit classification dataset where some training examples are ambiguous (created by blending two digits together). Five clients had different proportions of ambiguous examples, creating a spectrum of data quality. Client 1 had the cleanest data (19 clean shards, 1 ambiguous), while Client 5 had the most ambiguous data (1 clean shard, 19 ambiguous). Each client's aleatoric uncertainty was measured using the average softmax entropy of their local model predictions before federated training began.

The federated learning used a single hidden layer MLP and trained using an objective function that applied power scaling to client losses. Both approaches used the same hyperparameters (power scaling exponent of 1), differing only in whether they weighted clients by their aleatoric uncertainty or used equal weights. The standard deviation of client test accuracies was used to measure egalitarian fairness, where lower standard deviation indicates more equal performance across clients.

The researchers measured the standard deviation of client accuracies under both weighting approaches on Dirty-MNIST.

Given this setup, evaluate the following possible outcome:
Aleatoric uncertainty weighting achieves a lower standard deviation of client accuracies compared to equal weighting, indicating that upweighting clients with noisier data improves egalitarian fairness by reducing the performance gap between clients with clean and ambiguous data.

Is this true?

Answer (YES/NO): YES